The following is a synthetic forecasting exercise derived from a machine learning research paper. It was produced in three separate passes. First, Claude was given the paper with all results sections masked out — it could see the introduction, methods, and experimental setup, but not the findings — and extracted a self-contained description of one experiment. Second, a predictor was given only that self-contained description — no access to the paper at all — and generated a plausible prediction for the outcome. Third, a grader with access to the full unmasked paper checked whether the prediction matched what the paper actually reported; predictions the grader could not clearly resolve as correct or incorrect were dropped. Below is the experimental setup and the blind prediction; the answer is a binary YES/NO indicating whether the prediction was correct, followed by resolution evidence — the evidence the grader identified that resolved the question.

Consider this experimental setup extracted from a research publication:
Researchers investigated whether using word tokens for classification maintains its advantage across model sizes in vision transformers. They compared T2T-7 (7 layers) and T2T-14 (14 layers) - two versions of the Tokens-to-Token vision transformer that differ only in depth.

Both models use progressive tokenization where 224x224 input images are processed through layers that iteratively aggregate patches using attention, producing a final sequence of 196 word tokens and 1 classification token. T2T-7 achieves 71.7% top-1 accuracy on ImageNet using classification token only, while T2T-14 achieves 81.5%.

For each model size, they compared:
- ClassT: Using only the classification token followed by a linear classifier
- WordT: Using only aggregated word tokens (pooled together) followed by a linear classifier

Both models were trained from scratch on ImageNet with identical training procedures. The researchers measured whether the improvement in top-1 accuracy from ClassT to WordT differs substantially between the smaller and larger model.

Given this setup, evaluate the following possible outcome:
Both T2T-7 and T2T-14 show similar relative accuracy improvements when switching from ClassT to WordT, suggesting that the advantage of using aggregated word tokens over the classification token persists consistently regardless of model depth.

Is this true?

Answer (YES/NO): NO